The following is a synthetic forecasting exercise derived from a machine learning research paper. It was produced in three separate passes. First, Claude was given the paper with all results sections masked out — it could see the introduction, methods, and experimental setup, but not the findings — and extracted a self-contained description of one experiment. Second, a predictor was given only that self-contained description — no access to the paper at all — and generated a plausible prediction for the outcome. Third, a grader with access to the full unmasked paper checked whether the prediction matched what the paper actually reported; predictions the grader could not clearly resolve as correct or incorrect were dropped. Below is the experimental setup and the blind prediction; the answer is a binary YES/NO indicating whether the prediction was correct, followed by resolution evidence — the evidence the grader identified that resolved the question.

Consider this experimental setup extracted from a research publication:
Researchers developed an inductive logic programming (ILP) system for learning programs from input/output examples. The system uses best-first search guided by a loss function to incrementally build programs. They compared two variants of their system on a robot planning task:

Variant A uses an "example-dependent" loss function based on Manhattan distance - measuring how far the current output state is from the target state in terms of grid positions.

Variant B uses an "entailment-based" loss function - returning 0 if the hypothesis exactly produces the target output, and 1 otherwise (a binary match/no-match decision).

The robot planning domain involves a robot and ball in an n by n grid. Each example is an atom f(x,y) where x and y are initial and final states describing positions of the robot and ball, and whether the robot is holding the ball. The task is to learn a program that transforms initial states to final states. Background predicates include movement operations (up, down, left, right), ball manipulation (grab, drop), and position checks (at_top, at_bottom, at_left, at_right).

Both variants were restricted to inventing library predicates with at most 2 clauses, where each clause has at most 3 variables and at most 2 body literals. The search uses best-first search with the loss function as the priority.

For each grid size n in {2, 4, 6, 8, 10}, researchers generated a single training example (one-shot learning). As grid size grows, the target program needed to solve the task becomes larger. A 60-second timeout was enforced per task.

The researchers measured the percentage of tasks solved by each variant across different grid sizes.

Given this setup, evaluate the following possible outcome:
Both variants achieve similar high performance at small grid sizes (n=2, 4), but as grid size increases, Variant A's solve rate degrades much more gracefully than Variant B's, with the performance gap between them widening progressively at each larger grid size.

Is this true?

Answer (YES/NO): NO